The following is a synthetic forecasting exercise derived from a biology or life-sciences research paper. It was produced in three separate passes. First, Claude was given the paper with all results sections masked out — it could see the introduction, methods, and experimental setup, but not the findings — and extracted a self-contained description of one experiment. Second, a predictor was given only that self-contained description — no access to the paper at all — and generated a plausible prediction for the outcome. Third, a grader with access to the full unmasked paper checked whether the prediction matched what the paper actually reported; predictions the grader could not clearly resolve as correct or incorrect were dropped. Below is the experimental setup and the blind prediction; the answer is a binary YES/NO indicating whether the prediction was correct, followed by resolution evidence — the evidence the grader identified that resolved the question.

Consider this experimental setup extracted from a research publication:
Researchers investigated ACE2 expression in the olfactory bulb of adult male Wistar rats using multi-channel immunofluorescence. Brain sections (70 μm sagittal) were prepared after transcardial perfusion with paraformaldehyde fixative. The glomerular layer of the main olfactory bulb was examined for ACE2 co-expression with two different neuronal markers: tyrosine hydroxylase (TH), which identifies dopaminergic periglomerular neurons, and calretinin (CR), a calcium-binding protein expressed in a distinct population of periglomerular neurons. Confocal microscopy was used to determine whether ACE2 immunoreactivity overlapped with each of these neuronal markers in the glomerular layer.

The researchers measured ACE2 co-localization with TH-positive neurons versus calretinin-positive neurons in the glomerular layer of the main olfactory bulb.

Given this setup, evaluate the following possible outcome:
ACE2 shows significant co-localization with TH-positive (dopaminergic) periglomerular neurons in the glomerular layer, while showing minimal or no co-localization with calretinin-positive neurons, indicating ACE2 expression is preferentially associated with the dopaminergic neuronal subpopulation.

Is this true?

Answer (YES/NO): YES